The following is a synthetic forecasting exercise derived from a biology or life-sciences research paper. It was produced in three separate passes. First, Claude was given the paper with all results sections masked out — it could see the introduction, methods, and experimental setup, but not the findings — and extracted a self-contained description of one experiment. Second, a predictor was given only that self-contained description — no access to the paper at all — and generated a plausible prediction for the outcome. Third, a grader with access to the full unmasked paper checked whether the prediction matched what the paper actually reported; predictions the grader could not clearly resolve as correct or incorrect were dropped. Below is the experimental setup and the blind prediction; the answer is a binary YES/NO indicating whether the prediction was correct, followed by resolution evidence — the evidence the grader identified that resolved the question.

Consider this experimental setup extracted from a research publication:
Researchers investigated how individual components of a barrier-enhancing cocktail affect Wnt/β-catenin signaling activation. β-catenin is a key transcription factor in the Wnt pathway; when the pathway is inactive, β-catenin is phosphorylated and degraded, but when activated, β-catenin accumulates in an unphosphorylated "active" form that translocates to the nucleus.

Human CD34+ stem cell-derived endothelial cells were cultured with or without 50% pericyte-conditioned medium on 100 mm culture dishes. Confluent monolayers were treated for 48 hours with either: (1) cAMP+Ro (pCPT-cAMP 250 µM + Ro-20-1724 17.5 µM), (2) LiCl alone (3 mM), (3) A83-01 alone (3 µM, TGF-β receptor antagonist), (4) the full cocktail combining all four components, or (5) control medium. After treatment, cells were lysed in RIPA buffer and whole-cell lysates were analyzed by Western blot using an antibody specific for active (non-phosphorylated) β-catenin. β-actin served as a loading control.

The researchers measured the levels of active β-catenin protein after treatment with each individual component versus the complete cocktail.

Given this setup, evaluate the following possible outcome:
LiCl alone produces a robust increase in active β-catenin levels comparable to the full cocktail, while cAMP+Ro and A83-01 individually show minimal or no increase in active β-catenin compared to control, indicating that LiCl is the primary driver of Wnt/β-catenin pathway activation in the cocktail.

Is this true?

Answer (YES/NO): NO